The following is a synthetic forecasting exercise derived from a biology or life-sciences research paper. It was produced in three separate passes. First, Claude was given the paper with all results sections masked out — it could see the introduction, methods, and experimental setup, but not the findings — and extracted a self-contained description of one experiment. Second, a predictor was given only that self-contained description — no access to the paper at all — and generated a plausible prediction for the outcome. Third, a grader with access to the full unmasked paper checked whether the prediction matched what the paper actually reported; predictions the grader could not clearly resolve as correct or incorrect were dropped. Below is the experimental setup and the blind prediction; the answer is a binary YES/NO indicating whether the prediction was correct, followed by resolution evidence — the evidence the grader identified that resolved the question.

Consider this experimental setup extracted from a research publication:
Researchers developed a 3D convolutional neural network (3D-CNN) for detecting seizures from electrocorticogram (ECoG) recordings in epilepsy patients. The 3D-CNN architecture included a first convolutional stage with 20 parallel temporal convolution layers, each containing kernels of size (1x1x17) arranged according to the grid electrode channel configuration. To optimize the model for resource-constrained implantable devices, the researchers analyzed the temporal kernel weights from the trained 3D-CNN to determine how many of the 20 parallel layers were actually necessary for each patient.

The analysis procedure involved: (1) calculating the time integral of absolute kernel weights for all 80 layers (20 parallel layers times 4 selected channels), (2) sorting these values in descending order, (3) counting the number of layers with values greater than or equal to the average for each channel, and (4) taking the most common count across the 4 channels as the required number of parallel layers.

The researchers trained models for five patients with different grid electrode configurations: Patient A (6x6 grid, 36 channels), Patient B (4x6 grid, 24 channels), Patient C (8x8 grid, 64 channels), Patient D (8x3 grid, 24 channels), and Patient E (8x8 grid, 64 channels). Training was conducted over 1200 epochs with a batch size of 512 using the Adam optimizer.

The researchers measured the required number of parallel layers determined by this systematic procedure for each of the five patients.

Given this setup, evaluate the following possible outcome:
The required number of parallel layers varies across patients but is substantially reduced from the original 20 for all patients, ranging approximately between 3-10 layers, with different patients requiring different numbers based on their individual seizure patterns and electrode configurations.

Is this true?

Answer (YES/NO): NO